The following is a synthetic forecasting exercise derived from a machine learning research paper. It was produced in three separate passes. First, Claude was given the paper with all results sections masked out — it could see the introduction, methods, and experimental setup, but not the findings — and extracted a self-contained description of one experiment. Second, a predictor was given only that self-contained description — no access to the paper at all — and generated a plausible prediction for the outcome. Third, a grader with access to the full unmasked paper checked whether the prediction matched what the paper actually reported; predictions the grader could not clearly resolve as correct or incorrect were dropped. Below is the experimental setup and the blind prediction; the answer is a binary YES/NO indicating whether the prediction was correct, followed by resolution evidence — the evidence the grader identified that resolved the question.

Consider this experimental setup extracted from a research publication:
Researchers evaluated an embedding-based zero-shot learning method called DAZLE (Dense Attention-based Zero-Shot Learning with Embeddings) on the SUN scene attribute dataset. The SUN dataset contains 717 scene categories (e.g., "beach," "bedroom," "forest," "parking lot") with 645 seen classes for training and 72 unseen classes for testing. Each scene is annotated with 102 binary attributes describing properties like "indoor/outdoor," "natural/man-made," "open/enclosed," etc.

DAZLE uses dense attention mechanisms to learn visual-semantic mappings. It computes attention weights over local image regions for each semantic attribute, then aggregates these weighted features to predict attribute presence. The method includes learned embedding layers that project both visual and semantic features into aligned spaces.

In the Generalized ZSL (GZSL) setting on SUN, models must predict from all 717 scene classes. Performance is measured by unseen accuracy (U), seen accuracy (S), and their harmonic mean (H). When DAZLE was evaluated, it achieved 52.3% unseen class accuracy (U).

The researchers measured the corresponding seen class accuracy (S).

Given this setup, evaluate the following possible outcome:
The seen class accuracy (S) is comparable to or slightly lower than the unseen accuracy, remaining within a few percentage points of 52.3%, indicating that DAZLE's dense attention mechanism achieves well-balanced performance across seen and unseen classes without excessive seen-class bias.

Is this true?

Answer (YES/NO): NO